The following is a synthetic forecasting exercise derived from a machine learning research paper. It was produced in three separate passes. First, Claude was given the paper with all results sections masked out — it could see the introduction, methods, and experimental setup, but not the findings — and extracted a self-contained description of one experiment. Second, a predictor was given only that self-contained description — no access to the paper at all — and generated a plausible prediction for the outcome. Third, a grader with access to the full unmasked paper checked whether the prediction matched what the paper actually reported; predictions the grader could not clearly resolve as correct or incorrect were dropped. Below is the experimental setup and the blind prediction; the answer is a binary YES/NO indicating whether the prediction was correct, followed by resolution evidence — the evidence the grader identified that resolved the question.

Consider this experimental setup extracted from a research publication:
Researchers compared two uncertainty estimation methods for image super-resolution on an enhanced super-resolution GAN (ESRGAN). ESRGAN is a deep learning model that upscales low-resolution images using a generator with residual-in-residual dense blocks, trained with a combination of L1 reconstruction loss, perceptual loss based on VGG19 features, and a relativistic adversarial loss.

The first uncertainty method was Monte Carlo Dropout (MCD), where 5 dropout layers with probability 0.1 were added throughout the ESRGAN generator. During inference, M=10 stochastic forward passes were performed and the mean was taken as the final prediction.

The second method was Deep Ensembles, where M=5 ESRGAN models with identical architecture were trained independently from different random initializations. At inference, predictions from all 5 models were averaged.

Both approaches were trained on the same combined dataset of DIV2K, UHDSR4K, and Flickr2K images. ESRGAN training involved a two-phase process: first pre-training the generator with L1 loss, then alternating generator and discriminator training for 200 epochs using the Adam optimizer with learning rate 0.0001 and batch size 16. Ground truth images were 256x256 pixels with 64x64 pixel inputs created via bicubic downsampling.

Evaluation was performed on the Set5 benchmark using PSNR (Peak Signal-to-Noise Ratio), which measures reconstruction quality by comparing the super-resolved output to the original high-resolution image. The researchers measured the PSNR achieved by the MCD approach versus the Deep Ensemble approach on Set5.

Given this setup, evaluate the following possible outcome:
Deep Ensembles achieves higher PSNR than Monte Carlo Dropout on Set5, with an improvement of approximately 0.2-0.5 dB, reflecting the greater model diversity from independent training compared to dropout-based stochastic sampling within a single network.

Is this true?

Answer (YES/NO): YES